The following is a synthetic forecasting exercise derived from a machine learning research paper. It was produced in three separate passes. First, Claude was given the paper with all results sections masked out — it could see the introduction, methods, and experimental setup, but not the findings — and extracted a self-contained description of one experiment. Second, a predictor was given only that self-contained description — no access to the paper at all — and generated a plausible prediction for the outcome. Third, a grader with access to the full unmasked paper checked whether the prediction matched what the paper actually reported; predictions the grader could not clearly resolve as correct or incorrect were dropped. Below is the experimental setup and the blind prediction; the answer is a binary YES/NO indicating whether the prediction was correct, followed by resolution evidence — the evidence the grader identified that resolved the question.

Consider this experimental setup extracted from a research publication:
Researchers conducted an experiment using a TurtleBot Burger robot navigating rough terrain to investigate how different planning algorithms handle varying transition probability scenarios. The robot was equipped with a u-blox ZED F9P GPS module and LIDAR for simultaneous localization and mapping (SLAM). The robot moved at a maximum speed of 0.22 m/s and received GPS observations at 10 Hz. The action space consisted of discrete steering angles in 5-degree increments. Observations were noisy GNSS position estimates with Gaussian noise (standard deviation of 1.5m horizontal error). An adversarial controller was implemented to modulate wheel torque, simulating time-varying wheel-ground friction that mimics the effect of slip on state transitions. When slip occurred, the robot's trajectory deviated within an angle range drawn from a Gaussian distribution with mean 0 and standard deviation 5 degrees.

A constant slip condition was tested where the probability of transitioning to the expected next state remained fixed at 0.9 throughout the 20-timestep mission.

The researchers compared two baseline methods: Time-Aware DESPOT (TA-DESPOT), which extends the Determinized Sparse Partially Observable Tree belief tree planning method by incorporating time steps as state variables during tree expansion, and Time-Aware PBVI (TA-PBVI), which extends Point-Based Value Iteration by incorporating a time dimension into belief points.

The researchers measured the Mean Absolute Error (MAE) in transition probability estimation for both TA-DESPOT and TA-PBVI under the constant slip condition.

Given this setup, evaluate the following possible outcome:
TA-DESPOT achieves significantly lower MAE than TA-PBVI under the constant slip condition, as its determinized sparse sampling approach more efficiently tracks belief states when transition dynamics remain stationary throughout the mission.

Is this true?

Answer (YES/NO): YES